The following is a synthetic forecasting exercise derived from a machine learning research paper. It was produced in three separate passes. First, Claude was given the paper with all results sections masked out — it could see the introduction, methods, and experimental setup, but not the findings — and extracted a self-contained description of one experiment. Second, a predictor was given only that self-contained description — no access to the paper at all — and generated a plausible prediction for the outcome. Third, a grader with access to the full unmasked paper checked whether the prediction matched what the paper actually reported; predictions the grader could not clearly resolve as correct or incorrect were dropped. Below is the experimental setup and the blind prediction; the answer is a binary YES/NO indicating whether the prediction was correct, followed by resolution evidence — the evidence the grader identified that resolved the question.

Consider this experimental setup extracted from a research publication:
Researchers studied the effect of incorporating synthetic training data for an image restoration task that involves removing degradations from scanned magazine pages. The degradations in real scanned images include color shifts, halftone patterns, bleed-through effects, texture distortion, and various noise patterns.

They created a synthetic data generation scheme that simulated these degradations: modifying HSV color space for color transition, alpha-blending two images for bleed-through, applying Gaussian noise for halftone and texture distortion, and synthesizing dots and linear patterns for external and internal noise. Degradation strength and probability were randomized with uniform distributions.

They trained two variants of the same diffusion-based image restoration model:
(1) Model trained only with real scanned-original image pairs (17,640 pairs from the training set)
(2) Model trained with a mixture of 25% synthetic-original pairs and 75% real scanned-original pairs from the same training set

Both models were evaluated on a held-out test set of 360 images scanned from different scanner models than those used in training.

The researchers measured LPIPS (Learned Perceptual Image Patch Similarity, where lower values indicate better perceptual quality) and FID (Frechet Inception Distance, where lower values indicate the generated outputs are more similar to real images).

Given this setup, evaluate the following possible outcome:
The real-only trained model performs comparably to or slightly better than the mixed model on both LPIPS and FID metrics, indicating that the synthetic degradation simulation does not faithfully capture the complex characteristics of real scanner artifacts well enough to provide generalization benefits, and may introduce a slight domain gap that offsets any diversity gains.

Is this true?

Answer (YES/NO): YES